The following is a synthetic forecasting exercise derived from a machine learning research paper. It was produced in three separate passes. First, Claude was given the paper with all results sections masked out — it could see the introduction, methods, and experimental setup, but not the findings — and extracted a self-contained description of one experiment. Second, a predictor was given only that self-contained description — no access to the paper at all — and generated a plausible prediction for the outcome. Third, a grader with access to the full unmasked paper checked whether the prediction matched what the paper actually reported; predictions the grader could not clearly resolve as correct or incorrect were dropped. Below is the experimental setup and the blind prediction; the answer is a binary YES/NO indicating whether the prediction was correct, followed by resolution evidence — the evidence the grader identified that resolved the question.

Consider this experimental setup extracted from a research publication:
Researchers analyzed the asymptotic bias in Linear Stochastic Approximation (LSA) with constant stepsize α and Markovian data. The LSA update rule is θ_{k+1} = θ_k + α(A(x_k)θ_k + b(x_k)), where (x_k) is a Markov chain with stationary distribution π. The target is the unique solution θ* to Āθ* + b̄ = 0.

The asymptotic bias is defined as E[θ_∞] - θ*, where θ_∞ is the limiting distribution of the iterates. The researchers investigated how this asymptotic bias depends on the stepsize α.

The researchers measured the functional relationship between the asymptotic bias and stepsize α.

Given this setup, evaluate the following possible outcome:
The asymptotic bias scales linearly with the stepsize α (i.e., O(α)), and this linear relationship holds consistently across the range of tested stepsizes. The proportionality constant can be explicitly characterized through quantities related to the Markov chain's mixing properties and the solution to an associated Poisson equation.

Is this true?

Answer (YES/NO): NO